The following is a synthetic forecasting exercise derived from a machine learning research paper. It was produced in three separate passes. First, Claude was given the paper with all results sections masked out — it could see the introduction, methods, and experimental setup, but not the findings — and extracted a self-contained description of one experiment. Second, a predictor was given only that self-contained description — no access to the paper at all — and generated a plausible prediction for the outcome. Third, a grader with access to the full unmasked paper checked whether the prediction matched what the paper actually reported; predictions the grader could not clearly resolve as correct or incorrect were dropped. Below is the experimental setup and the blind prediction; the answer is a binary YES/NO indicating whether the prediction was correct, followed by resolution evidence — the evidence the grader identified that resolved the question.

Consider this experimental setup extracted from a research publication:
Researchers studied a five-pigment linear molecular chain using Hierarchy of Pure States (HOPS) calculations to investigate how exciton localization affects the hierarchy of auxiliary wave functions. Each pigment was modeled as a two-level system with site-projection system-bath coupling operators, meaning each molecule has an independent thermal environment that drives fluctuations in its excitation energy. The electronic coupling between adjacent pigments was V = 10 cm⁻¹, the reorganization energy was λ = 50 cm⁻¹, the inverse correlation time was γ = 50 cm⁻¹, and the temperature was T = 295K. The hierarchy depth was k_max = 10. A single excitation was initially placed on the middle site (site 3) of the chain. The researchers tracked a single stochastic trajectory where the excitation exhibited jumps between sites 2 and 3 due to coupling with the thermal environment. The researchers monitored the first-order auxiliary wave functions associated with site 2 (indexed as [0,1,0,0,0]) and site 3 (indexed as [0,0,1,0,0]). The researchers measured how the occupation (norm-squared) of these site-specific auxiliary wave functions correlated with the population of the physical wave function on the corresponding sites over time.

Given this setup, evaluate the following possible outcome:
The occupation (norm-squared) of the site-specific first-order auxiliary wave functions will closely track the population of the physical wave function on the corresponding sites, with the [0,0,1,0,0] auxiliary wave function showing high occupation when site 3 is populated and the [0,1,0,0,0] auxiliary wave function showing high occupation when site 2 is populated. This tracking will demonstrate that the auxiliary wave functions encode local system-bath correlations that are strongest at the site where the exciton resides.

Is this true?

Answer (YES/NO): YES